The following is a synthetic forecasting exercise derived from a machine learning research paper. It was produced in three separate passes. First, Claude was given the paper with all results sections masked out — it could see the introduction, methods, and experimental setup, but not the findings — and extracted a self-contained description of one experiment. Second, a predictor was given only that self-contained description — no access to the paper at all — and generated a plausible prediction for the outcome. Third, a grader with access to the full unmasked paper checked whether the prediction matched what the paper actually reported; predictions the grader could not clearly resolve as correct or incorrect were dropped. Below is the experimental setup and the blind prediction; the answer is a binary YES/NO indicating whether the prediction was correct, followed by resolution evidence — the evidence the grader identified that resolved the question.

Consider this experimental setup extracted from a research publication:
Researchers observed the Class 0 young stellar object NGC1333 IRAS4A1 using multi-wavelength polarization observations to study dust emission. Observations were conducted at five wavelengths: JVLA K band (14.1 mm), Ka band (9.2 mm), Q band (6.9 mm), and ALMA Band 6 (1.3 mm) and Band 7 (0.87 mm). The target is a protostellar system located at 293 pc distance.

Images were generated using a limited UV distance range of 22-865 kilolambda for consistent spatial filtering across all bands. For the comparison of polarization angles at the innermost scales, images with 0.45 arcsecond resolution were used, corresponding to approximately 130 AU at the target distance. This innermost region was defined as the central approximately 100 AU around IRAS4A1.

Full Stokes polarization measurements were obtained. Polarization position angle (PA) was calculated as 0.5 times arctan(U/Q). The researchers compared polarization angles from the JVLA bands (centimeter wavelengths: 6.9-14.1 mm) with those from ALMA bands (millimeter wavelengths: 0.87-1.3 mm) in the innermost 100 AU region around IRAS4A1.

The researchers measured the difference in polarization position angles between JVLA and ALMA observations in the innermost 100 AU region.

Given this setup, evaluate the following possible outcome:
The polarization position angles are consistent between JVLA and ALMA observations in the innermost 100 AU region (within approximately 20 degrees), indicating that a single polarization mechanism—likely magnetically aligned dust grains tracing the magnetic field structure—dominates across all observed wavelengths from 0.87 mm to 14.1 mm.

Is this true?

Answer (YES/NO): NO